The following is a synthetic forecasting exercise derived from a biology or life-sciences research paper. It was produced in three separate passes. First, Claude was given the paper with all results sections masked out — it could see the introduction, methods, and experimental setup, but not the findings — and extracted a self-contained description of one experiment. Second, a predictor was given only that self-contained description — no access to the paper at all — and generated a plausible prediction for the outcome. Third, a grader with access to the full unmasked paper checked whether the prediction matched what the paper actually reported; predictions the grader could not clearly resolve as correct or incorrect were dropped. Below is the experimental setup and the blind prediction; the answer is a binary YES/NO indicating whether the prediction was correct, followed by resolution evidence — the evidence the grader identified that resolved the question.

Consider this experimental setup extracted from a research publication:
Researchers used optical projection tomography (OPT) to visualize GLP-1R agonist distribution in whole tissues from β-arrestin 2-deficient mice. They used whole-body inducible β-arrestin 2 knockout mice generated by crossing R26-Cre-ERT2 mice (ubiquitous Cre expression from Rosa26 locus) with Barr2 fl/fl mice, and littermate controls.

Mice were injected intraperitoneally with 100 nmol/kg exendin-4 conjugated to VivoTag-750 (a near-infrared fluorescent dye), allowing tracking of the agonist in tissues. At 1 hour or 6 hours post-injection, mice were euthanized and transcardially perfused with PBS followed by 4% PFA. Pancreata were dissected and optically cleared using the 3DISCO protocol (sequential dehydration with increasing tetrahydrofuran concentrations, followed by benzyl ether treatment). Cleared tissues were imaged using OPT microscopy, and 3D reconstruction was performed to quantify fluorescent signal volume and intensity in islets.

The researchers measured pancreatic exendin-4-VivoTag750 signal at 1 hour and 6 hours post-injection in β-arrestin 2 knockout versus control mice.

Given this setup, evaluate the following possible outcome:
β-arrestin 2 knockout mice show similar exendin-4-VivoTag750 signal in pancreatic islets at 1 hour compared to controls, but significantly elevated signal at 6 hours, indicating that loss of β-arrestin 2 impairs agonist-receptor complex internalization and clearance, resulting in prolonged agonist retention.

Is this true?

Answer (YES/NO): NO